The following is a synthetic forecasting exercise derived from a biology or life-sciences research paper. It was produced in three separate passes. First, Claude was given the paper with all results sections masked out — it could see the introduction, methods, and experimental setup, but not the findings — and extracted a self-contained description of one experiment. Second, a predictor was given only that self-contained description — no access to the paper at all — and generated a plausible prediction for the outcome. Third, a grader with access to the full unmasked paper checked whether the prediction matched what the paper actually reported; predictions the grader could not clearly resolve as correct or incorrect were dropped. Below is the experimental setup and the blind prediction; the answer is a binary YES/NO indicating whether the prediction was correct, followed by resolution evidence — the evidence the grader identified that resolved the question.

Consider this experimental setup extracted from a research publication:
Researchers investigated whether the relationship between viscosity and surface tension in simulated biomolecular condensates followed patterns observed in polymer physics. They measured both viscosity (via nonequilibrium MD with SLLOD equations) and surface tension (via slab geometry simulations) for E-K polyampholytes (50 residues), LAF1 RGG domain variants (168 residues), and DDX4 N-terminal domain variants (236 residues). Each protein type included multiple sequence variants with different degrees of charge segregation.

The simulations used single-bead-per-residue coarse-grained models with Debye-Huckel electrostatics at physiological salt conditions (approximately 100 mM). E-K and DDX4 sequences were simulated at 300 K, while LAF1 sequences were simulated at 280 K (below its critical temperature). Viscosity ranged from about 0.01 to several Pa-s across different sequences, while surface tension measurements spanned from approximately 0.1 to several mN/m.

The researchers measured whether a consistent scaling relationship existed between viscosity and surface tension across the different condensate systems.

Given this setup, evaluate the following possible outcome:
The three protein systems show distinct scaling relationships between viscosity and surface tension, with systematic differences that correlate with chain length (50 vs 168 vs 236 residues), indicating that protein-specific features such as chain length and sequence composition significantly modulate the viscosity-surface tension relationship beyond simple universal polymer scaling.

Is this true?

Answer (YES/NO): NO